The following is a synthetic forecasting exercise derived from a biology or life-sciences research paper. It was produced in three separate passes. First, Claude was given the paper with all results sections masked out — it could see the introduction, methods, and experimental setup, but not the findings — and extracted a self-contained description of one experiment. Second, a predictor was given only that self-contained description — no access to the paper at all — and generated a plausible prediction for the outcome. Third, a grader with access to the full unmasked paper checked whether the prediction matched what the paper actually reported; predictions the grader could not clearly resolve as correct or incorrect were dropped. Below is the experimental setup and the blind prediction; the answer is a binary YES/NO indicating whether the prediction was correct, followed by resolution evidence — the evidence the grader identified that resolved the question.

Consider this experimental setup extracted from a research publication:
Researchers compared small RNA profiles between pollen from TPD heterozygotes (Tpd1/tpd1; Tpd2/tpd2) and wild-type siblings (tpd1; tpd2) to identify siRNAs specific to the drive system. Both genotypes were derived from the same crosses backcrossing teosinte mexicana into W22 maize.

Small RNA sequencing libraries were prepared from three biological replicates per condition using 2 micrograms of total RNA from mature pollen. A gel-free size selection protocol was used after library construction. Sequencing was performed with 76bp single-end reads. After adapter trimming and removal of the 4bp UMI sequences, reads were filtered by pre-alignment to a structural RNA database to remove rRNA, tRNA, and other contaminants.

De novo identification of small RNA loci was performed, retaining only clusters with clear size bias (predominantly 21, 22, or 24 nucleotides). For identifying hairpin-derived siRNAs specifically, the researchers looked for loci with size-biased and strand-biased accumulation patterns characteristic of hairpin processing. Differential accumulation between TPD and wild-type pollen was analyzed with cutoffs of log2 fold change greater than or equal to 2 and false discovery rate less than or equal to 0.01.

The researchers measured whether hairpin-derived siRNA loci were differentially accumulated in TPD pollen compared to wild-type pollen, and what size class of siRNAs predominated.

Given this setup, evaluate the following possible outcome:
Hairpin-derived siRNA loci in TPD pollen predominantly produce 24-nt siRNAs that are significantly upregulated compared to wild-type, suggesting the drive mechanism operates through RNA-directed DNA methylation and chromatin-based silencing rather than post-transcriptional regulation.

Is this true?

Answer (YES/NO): NO